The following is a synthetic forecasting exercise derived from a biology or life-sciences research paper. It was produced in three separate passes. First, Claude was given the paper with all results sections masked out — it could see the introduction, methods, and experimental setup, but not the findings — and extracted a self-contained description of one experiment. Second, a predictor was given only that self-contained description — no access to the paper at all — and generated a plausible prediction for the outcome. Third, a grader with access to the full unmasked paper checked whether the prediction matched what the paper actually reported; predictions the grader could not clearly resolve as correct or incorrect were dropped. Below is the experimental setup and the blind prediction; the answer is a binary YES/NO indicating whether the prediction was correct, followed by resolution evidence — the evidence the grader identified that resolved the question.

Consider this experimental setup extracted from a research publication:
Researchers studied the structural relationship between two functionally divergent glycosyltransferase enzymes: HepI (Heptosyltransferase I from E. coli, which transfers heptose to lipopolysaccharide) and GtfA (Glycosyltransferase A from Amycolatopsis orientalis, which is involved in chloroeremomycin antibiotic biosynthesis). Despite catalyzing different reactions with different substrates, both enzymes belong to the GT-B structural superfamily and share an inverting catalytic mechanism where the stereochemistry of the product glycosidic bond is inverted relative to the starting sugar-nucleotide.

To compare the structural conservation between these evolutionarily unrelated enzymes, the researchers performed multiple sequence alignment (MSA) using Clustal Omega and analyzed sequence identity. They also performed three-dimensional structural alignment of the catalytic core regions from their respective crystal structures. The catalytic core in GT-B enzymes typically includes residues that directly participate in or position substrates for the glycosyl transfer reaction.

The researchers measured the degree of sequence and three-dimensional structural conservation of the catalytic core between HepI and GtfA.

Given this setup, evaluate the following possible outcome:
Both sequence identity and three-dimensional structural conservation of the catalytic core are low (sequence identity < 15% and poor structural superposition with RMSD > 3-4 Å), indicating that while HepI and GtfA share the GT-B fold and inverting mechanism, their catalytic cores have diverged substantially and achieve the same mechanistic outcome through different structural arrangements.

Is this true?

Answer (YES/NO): NO